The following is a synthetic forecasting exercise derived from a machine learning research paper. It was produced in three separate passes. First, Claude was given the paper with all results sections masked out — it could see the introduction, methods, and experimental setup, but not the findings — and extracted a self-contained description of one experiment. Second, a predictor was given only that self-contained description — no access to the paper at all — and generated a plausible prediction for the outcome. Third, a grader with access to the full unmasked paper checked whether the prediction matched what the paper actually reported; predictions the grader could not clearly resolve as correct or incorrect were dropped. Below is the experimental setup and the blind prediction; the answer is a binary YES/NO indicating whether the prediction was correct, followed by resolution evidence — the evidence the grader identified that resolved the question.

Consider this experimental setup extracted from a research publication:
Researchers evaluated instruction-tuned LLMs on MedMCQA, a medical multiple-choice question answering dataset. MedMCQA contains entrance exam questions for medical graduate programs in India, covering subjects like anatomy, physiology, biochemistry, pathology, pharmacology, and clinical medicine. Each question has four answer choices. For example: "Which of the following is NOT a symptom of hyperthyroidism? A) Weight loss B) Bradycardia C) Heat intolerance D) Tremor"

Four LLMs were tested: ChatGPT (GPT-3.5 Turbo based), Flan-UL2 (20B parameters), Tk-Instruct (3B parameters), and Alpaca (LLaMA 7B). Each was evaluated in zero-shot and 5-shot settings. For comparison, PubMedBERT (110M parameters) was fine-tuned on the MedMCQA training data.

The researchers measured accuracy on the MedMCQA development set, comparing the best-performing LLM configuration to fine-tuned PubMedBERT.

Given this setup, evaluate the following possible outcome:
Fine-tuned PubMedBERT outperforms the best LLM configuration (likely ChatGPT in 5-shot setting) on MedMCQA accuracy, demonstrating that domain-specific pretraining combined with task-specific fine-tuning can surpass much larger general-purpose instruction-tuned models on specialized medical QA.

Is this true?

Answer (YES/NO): NO